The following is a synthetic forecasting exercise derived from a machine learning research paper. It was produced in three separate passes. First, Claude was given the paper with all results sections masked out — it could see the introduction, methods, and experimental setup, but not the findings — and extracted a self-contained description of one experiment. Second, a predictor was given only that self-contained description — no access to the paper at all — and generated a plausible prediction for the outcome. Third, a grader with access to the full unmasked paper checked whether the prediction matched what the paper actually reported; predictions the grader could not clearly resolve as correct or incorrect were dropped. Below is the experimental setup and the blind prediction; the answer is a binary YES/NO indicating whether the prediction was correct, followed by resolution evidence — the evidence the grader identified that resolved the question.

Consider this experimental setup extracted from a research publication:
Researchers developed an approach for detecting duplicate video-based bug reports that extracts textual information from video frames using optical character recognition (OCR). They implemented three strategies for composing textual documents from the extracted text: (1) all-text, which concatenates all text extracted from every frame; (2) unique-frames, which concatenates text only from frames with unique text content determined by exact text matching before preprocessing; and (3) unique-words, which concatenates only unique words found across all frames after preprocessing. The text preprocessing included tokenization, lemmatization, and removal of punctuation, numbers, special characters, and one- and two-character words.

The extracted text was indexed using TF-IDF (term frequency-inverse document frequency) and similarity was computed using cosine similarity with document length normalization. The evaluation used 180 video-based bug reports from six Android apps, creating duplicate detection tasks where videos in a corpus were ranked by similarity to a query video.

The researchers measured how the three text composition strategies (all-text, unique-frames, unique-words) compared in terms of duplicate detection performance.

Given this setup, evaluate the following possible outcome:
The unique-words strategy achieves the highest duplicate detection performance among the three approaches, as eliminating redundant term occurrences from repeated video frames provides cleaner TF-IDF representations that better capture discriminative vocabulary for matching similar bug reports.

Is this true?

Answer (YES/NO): NO